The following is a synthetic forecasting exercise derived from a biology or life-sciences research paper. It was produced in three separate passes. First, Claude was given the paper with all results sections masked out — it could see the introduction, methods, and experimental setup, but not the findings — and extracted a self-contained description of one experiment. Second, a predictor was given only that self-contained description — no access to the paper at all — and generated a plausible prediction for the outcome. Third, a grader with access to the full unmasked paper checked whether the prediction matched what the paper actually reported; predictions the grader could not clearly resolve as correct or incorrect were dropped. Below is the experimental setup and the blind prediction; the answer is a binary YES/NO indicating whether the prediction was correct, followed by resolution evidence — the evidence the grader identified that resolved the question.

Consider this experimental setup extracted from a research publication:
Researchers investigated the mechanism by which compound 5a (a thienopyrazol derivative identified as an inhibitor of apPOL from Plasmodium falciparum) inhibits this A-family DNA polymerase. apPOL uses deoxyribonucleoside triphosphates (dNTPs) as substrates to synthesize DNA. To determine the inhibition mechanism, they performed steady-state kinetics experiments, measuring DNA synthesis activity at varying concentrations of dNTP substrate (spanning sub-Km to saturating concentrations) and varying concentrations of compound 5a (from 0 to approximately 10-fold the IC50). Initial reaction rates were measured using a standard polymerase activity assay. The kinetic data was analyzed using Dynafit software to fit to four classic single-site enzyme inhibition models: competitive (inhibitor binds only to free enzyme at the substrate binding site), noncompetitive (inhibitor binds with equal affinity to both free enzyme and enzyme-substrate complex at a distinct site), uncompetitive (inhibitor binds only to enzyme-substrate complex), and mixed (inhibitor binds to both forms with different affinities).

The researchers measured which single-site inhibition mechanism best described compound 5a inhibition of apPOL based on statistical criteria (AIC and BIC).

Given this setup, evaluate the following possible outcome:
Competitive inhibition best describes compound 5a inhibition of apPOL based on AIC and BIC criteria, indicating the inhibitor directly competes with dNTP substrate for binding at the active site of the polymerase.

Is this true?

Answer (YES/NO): NO